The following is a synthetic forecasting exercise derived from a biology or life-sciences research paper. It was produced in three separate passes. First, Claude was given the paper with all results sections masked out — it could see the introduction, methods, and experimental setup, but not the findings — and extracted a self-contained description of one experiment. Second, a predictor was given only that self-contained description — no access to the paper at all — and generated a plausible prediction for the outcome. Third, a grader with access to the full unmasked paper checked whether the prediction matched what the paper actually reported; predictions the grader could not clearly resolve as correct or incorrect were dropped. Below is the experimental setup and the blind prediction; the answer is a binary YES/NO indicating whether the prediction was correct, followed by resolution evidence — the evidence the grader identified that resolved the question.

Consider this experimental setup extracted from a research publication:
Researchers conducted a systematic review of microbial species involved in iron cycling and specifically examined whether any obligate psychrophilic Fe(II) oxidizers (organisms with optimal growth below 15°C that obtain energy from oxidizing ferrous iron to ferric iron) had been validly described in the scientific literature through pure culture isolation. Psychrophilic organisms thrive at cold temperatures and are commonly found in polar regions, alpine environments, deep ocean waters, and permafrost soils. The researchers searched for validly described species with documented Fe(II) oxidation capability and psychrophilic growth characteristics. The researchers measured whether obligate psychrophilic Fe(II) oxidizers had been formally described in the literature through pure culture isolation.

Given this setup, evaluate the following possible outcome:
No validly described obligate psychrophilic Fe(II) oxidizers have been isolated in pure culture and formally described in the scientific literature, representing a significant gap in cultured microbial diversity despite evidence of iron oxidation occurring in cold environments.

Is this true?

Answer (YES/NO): YES